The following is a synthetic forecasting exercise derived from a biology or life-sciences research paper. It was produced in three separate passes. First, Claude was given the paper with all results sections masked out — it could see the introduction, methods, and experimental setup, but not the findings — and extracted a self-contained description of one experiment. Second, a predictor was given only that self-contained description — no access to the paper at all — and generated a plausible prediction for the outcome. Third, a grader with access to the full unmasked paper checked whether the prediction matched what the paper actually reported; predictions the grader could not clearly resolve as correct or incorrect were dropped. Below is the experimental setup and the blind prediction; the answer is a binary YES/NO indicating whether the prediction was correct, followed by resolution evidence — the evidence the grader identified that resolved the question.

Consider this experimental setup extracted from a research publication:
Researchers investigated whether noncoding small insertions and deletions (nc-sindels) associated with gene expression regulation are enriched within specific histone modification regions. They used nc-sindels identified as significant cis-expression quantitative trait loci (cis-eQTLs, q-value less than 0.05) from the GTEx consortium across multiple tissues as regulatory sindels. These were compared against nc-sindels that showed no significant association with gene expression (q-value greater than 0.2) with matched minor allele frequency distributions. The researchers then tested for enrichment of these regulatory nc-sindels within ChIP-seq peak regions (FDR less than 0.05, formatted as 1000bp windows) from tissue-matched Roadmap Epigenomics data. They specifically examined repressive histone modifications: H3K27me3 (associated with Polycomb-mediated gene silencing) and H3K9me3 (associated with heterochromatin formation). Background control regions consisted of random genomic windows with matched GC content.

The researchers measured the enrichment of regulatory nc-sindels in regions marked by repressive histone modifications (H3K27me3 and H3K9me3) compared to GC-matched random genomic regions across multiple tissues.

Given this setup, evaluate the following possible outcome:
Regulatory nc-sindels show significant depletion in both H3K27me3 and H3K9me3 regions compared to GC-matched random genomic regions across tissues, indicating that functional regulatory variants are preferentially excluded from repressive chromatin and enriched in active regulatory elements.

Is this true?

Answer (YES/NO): YES